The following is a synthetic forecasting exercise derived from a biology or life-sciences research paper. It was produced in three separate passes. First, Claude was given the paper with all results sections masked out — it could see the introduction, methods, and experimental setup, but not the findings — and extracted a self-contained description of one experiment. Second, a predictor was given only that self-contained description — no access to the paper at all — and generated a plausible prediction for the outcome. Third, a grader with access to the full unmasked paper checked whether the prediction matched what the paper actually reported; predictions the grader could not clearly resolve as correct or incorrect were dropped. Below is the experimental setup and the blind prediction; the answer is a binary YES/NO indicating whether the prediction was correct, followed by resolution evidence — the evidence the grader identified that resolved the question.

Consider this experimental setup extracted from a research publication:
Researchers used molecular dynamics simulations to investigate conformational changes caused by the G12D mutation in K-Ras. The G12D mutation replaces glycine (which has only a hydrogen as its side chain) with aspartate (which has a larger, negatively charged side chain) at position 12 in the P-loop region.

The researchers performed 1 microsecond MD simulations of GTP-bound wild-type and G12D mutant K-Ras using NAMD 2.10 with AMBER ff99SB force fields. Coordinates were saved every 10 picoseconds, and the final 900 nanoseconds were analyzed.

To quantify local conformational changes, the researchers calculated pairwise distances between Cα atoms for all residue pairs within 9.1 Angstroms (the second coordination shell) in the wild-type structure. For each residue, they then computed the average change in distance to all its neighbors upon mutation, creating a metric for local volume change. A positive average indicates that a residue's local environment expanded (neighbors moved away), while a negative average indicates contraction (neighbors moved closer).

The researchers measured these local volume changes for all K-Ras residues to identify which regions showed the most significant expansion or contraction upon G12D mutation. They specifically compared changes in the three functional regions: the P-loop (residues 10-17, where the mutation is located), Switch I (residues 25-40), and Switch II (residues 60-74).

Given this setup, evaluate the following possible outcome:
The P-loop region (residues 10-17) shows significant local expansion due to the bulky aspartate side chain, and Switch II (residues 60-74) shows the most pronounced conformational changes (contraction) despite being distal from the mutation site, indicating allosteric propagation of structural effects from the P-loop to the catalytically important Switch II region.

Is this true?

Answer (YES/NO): NO